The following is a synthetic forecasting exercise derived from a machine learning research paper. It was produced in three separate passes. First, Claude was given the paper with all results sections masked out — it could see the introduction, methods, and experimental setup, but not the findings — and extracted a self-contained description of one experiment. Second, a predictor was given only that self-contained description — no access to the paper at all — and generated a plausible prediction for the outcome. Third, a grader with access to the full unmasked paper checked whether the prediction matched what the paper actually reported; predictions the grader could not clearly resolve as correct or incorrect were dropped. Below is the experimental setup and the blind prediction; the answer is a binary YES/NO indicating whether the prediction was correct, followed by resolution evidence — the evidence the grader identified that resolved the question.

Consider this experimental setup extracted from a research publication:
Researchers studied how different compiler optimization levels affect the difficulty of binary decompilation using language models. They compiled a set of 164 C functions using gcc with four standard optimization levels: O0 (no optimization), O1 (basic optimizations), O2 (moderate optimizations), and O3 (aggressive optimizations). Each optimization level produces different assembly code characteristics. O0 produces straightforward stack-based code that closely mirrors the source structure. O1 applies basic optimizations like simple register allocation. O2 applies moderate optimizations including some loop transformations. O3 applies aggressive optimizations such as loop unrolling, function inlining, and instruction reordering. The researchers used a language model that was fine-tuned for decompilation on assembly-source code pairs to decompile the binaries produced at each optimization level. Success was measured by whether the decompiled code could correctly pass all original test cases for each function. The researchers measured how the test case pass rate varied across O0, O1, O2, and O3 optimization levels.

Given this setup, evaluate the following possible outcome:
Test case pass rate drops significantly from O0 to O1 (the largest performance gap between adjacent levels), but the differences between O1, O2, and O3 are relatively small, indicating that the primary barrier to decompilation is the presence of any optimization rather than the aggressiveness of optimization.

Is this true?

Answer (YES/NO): YES